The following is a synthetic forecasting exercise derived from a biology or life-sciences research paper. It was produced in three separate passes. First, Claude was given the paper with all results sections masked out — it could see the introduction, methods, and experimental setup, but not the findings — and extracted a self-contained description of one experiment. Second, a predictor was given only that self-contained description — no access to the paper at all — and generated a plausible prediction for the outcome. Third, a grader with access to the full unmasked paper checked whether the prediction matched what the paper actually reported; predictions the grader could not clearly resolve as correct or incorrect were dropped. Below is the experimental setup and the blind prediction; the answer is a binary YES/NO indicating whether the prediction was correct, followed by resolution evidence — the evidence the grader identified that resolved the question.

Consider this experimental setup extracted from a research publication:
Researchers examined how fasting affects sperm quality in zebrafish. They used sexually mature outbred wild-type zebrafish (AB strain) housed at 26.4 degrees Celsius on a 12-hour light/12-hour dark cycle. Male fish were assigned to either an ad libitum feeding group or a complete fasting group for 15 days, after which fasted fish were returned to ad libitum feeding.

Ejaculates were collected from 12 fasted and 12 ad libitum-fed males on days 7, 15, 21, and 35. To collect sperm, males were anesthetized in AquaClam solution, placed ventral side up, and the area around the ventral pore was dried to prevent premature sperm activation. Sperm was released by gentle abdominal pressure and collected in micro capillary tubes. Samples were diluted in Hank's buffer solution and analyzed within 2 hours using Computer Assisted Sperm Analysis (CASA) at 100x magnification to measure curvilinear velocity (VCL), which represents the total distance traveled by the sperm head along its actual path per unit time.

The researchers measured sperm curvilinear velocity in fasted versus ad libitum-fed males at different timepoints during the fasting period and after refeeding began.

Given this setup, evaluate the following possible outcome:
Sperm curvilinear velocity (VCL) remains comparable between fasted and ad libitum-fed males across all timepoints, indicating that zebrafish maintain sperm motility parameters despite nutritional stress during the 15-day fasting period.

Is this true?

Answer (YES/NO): NO